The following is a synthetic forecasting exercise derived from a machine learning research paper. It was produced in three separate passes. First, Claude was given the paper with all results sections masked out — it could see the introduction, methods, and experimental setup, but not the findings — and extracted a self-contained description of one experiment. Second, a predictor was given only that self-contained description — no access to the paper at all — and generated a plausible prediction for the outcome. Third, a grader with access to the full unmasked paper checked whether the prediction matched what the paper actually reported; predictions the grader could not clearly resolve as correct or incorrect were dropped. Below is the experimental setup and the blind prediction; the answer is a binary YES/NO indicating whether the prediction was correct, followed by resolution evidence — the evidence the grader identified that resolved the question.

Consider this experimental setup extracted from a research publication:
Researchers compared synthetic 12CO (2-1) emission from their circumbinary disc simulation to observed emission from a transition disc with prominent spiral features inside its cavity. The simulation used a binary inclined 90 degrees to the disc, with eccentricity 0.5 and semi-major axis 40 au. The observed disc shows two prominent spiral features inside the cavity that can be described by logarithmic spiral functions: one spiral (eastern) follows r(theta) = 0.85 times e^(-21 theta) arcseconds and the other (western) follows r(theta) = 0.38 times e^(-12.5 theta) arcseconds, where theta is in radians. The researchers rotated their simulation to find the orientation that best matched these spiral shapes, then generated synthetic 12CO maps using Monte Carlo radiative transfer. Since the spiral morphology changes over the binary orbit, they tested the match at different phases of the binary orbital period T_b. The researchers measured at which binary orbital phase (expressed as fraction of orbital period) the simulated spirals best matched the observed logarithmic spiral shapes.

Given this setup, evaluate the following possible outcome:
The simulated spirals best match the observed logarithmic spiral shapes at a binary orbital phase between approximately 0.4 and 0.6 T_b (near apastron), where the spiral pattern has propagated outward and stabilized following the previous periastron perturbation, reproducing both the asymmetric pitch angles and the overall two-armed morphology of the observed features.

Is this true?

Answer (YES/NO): NO